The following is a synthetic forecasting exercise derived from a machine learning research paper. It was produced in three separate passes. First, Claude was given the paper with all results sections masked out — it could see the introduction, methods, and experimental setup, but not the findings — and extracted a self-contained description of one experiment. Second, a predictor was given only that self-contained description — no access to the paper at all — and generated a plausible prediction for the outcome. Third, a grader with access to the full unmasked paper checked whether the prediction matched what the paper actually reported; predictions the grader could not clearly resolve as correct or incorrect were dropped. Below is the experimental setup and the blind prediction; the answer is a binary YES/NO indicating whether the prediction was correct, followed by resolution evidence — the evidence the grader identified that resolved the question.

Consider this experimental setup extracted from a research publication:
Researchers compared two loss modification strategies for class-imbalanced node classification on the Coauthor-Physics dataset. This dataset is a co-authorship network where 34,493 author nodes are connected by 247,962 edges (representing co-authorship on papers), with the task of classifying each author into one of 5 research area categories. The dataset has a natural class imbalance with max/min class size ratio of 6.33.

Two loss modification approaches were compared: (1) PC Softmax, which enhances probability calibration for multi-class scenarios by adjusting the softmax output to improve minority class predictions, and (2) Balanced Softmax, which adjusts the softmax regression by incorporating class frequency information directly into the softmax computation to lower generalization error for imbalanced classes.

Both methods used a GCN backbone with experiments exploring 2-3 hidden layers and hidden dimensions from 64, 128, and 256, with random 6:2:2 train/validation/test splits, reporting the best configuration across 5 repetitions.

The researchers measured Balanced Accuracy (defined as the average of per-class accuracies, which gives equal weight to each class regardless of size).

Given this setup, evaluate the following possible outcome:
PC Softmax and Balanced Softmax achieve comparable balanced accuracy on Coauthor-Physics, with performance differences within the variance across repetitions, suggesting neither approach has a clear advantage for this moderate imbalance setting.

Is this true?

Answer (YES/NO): NO